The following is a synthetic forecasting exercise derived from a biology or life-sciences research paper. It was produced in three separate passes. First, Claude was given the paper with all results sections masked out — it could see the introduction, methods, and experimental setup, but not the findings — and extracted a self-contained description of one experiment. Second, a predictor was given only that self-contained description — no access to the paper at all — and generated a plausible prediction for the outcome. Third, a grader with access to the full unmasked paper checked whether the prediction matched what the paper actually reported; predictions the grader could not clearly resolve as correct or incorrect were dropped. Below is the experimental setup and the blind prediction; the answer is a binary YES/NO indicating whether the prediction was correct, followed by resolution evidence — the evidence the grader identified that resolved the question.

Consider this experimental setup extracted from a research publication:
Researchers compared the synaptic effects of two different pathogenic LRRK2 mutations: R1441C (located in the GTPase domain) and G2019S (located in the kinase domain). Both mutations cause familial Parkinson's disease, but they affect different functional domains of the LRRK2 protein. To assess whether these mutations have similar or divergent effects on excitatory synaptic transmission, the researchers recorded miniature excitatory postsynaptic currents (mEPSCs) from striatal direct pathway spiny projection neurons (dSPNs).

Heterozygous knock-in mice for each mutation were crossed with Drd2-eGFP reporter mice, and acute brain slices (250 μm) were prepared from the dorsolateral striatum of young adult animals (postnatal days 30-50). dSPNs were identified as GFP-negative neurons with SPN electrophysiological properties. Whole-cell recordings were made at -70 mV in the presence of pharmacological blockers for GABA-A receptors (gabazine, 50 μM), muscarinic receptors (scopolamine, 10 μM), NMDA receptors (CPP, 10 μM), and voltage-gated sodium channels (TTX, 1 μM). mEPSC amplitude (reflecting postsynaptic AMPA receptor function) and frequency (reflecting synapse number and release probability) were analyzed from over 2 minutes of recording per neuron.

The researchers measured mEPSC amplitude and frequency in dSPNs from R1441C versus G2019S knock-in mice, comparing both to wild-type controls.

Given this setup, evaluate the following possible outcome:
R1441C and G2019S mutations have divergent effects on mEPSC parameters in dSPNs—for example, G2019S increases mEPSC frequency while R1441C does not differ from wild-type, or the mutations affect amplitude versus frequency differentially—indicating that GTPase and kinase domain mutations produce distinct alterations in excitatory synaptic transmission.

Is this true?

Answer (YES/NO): NO